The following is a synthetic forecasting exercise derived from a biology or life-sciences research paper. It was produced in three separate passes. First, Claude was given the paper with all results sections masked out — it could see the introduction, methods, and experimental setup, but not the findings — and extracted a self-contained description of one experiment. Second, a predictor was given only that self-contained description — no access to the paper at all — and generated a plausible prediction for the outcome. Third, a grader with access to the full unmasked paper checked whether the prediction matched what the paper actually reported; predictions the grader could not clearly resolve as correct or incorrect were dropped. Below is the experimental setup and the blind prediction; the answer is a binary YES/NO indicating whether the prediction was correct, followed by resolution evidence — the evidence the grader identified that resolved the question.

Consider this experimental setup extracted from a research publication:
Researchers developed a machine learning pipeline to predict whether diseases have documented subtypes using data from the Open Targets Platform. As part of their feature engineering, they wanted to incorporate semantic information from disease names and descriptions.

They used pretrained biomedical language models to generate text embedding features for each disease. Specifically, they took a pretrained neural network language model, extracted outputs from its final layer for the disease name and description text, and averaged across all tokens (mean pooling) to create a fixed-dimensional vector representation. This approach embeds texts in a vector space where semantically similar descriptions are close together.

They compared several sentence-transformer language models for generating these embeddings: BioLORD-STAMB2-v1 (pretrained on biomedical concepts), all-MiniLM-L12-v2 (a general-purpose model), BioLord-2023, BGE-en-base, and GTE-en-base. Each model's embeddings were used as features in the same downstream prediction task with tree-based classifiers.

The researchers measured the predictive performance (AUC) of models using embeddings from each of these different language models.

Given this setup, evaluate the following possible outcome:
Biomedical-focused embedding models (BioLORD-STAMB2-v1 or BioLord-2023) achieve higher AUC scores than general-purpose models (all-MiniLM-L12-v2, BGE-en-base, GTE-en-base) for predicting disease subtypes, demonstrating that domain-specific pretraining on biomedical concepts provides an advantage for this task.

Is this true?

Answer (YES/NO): NO